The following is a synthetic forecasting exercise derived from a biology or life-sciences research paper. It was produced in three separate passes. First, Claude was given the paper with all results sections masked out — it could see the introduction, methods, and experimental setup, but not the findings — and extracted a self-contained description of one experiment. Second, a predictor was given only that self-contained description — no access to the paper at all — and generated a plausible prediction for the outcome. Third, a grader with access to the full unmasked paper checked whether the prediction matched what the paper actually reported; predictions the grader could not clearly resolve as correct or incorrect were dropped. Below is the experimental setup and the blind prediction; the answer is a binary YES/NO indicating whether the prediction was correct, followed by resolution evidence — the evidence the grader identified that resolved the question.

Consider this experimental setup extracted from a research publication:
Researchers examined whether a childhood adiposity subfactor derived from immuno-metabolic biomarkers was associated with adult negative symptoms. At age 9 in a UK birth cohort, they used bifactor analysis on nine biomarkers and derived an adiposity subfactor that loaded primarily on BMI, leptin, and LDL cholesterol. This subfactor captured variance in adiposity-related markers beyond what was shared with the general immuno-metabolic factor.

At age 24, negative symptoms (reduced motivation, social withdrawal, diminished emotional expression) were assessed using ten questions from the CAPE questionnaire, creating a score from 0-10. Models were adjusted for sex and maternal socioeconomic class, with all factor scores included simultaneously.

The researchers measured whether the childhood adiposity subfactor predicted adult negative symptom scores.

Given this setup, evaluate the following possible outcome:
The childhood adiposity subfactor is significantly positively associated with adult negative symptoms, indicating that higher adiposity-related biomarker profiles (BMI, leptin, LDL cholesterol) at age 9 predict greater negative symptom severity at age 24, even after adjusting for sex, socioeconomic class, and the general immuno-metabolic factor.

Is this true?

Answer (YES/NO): YES